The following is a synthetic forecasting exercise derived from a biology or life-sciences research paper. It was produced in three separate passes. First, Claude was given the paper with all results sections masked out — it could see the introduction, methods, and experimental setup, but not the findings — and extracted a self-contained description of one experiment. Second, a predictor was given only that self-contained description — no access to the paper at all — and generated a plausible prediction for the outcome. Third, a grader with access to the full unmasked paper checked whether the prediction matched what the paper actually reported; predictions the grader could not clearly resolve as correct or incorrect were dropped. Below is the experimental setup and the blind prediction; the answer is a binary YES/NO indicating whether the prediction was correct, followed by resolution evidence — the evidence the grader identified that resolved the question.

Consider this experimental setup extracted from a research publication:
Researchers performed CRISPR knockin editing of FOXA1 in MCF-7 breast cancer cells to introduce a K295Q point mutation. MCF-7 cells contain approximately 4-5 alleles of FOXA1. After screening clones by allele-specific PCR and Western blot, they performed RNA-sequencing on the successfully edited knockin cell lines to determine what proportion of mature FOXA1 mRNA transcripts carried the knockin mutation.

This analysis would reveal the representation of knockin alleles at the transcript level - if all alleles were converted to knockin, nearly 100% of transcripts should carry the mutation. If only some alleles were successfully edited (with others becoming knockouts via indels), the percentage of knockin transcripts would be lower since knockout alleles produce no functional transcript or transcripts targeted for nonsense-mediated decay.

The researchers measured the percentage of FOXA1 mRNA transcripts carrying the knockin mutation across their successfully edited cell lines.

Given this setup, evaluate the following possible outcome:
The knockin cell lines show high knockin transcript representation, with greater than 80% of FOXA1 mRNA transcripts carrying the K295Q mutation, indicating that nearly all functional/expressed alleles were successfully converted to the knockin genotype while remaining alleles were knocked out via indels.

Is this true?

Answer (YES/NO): NO